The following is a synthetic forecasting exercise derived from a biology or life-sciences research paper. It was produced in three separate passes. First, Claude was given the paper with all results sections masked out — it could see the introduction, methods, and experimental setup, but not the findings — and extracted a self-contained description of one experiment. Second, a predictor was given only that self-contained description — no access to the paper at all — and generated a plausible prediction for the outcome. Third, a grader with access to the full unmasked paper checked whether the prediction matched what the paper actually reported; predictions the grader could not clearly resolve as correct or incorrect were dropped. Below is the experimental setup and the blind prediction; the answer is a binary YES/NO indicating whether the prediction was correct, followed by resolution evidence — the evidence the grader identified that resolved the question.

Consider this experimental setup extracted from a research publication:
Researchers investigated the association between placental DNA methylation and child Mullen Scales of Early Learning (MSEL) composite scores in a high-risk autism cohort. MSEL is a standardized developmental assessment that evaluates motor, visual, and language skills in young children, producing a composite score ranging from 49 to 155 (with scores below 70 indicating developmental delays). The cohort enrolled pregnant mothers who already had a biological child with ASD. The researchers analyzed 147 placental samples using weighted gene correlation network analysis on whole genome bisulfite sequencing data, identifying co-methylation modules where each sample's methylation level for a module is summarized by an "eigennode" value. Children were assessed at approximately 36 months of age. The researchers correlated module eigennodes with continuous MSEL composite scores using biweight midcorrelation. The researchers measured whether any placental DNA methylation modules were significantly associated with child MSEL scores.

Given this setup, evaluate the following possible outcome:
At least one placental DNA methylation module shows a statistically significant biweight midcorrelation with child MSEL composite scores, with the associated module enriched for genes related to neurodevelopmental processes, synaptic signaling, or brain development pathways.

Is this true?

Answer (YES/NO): NO